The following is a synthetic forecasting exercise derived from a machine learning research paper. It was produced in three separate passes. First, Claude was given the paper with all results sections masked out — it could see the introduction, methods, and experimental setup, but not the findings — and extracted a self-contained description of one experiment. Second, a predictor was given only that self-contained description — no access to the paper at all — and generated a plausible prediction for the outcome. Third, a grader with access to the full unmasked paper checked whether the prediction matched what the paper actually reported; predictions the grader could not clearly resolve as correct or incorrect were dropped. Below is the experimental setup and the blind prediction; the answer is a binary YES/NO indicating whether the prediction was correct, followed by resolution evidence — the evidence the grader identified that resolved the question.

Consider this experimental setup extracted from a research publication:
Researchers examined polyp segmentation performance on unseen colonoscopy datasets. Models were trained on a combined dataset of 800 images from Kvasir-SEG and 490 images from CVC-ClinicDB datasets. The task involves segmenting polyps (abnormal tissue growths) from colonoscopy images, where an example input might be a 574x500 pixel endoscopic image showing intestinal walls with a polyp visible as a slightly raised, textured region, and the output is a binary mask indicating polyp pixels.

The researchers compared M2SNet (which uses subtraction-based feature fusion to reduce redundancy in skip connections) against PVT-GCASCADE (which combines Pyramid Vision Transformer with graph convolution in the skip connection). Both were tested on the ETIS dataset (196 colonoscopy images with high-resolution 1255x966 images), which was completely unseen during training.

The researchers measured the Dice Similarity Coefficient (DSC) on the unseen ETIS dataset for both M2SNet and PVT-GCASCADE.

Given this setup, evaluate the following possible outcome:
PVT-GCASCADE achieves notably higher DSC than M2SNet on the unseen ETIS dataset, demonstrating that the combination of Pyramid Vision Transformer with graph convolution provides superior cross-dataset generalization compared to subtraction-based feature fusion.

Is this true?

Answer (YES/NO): YES